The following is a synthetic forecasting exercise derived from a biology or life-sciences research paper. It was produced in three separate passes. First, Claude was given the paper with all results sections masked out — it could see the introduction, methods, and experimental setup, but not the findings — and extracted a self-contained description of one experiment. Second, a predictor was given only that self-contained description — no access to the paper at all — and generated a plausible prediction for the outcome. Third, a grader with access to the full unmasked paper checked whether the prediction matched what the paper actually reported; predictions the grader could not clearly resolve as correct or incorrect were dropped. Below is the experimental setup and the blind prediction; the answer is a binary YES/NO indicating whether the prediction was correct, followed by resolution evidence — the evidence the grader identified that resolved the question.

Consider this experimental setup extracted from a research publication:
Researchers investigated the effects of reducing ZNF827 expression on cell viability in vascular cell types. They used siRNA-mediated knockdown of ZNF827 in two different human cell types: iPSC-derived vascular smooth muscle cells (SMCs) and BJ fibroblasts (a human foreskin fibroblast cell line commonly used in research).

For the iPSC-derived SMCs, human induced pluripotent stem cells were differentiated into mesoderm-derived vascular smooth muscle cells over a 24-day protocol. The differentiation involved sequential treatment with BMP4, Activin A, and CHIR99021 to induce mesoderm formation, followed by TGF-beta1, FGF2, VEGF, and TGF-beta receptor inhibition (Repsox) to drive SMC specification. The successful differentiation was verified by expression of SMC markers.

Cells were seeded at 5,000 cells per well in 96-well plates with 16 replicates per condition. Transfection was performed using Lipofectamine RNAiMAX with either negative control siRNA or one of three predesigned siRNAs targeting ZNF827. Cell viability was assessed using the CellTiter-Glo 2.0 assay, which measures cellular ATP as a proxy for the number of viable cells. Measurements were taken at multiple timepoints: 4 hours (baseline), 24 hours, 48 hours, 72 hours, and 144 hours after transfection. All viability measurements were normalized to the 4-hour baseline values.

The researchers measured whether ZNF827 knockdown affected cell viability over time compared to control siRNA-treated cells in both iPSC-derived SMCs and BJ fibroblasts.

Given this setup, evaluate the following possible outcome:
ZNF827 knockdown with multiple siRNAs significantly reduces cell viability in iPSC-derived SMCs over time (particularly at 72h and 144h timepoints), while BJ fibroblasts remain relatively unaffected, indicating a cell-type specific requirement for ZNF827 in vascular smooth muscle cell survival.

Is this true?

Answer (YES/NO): NO